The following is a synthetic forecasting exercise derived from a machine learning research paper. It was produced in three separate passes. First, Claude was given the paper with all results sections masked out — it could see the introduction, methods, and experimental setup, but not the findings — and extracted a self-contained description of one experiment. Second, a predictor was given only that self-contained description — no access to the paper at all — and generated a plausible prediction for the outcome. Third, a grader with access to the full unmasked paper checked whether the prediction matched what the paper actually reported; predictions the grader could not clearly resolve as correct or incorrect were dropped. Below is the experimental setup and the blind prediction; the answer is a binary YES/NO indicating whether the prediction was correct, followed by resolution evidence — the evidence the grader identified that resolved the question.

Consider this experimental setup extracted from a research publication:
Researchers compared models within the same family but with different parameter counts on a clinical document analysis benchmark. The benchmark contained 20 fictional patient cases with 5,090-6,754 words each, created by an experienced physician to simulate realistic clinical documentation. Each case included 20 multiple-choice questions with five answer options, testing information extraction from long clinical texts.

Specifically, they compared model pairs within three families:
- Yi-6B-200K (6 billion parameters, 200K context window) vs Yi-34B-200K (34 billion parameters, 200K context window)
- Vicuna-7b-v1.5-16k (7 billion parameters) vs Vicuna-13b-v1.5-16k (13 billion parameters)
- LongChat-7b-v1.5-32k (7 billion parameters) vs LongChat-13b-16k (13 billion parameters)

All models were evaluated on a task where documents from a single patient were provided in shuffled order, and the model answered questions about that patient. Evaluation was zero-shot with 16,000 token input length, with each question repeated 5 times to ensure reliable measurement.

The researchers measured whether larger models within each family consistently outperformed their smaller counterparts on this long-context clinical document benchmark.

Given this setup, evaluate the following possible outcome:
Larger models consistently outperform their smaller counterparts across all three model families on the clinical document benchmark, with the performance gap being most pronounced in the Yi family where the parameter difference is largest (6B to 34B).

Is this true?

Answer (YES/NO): YES